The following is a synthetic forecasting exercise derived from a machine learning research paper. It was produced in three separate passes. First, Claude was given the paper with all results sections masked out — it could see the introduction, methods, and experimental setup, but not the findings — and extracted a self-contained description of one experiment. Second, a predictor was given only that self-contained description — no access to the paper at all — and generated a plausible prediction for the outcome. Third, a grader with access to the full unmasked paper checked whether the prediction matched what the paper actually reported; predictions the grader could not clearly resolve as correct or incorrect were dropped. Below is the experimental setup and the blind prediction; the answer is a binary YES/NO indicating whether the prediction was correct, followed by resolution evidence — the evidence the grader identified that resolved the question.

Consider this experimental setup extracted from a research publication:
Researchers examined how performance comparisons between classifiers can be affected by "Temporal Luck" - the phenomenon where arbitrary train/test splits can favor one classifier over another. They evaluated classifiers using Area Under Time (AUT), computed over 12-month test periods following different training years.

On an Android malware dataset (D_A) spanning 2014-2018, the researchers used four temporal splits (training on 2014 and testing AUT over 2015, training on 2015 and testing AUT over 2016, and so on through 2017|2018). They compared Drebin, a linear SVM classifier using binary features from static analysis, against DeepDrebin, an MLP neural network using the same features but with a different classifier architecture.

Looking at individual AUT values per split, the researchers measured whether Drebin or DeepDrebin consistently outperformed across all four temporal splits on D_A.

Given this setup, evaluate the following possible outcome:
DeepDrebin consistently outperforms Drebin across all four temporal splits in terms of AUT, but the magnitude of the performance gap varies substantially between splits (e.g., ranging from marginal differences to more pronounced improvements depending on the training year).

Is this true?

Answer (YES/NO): NO